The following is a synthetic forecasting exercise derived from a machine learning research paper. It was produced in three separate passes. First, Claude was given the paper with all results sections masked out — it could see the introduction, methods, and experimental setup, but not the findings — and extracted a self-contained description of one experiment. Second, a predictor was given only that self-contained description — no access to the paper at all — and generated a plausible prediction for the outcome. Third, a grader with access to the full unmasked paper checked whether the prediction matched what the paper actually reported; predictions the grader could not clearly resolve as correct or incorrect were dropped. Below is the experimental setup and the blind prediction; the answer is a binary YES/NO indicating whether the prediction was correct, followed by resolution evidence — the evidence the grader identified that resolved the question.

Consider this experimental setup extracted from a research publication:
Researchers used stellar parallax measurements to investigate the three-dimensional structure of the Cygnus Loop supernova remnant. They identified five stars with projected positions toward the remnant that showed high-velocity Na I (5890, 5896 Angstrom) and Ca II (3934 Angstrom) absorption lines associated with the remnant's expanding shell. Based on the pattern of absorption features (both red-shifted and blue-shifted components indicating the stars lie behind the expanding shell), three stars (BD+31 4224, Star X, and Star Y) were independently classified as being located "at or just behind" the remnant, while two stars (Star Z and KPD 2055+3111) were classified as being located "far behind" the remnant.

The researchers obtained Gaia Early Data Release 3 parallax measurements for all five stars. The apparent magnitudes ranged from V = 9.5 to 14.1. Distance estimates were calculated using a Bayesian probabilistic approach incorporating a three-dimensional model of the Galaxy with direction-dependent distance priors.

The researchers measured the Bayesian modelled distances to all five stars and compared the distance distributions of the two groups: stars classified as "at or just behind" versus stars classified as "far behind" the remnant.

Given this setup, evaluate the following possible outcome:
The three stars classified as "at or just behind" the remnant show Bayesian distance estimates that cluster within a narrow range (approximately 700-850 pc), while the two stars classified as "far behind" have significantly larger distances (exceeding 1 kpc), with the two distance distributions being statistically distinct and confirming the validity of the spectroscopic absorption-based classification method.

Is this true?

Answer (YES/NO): NO